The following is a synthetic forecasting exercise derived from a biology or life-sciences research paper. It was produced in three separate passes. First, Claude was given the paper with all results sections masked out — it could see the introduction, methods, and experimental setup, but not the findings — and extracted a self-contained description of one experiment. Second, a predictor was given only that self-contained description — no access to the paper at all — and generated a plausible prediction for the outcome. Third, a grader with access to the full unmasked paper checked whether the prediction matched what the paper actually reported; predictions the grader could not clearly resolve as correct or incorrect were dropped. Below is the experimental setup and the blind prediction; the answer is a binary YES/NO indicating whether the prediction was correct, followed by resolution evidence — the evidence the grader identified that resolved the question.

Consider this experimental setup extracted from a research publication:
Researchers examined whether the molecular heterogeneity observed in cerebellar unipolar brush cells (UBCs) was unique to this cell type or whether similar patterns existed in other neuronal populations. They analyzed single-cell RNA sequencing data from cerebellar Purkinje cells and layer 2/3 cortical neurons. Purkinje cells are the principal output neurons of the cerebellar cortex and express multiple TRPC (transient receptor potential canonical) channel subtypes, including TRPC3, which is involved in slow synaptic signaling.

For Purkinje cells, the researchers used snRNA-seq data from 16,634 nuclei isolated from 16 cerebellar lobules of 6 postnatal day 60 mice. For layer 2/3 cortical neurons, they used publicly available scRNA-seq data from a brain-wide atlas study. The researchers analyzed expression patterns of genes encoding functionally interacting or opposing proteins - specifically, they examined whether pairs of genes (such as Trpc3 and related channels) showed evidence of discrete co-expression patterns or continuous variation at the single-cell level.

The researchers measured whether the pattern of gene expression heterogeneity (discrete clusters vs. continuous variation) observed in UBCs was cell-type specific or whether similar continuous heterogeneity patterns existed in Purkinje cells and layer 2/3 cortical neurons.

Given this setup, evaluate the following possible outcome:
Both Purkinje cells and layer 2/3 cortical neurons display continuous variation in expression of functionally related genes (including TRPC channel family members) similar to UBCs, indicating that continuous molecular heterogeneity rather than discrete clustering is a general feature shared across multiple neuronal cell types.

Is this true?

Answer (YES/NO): YES